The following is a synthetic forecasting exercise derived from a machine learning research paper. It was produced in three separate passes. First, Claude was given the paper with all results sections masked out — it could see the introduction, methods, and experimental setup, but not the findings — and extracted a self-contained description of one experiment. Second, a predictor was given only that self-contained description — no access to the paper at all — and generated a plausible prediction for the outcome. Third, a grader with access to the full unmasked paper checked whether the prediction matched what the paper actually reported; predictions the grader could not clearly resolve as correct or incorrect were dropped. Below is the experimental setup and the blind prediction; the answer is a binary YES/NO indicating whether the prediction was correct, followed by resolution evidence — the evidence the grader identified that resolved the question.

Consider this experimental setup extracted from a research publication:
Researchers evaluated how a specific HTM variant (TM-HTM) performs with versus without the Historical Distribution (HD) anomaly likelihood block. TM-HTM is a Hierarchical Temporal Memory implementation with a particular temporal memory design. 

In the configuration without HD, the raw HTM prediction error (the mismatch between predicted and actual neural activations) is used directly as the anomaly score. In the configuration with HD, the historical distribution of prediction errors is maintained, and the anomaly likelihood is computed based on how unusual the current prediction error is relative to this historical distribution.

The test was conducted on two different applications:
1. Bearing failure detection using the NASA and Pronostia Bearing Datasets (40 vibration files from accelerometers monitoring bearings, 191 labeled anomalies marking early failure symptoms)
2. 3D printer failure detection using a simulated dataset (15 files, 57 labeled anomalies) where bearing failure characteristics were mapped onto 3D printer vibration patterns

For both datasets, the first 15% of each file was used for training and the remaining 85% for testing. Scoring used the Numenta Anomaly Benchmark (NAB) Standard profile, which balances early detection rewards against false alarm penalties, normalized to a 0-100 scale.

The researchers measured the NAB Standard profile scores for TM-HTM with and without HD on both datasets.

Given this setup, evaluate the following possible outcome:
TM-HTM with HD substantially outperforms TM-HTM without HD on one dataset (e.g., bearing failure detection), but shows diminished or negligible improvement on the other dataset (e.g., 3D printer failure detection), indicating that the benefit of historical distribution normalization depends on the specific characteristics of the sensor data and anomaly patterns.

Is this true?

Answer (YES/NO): NO